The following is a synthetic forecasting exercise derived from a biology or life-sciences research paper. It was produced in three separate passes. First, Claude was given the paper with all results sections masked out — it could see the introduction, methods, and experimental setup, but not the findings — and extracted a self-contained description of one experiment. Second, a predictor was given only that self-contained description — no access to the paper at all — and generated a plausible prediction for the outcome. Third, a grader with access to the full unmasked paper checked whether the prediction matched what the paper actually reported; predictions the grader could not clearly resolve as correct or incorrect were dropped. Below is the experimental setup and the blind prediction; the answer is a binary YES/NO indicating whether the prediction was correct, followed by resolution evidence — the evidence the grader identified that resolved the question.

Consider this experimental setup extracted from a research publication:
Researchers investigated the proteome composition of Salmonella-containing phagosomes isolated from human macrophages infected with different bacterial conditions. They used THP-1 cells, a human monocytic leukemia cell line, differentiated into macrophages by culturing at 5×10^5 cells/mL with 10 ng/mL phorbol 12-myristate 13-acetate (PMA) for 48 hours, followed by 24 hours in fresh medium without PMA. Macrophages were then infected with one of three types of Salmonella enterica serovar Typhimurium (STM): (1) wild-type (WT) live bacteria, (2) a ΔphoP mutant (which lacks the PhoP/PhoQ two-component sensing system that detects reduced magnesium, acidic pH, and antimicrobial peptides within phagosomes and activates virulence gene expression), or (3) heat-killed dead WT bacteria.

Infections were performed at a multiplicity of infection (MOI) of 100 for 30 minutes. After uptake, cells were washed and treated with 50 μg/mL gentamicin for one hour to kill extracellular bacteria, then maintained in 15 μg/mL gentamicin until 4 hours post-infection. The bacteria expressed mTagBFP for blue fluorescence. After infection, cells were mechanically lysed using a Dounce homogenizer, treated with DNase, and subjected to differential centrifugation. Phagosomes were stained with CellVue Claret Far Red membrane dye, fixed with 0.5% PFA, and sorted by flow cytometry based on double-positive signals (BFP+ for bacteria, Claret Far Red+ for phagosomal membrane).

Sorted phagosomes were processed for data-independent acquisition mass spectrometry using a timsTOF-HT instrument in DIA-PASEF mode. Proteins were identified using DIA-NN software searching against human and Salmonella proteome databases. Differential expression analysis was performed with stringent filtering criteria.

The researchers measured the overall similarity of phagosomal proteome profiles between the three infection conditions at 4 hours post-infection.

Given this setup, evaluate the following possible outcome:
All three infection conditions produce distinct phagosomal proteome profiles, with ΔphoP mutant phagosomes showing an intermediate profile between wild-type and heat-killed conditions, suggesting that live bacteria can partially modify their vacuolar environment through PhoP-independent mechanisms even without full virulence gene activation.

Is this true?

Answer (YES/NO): NO